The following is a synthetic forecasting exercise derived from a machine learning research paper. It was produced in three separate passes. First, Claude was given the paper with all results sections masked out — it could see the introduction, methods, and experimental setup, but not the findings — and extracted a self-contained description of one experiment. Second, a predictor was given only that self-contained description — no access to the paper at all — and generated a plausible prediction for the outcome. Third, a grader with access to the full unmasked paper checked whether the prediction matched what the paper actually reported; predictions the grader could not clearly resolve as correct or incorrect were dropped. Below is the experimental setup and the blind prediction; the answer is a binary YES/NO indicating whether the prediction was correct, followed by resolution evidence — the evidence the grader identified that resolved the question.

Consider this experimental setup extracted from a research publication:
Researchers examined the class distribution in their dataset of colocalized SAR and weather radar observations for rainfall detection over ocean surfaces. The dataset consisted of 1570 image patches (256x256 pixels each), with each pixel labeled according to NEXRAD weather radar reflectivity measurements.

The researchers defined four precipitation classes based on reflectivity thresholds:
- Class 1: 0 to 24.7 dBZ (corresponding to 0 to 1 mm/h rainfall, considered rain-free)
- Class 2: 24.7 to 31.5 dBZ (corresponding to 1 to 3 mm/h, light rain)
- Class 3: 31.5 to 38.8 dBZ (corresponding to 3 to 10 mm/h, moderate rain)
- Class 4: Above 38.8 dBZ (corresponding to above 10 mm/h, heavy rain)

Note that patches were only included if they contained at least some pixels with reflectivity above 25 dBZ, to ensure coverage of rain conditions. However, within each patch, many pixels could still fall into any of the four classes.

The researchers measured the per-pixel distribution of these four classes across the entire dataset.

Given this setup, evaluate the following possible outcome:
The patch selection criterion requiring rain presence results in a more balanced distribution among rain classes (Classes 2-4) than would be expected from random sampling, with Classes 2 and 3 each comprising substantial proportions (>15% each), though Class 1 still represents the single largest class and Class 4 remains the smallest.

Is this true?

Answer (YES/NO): NO